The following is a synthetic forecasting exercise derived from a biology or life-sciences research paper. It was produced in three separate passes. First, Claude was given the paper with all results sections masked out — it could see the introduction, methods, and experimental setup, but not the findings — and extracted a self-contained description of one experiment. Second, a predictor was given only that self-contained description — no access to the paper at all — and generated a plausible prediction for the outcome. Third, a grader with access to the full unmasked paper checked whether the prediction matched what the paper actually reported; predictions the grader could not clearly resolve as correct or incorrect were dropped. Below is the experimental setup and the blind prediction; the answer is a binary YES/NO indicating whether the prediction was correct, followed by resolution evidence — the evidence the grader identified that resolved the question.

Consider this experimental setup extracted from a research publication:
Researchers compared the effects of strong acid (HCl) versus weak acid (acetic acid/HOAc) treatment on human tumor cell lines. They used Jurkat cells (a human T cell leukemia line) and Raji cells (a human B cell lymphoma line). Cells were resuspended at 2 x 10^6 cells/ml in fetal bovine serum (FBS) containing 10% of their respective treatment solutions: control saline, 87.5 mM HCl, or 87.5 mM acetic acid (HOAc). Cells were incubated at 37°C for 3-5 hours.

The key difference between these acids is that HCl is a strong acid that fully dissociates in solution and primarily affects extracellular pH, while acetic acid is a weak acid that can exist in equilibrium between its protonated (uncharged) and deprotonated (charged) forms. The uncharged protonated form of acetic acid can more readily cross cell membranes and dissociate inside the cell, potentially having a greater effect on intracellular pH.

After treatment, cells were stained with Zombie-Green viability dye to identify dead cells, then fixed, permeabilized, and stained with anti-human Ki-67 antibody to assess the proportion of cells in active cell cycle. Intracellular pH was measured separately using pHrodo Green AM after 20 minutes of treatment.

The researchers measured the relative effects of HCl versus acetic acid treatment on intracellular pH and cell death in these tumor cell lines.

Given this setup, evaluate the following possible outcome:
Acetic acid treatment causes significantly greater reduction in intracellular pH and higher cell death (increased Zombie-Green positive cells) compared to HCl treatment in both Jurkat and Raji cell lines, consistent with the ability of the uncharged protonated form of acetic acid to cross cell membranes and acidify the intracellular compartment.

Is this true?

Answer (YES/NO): NO